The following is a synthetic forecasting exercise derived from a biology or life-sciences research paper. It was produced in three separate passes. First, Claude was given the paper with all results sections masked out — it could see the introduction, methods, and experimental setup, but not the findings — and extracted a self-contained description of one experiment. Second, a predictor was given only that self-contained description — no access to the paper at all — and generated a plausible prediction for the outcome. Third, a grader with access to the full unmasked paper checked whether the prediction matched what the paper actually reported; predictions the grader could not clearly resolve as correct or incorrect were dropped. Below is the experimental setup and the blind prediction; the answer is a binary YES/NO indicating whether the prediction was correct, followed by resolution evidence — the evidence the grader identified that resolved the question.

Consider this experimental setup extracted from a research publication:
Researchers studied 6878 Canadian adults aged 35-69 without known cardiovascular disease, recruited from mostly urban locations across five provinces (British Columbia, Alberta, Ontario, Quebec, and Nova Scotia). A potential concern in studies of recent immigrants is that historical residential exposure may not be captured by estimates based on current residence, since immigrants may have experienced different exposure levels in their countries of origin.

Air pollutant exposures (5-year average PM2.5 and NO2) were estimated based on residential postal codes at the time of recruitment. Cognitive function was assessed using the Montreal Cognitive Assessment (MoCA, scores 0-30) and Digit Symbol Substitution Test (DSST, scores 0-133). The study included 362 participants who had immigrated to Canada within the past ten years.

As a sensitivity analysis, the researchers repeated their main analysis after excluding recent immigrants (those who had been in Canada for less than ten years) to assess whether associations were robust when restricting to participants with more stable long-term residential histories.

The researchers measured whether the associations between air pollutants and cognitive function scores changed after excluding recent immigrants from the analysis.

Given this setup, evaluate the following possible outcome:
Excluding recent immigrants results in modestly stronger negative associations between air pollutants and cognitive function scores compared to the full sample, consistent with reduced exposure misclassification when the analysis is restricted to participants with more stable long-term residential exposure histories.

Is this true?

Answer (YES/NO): NO